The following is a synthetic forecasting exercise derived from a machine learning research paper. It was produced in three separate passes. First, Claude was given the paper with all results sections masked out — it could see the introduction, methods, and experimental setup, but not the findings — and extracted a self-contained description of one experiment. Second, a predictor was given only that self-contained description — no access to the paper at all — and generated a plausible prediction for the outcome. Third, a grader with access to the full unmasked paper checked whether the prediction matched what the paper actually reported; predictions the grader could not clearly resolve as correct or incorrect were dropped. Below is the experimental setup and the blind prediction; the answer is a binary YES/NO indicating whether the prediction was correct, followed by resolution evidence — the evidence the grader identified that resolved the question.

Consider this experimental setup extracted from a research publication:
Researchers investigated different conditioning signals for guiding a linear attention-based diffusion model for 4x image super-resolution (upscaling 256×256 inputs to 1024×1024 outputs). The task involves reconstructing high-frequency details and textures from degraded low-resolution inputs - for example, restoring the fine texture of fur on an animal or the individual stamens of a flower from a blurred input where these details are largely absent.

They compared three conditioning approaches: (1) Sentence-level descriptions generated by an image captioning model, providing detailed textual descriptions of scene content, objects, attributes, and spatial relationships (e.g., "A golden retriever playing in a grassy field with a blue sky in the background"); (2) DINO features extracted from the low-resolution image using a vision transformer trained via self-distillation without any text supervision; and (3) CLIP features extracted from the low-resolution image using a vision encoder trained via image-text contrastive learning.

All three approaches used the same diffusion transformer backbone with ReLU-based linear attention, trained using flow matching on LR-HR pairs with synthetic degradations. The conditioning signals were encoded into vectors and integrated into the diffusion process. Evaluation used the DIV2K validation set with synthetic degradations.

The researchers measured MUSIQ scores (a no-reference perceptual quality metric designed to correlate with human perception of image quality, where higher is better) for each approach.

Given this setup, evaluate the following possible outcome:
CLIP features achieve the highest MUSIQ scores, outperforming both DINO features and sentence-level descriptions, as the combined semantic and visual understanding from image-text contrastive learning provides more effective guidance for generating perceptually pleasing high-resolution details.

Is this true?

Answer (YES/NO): NO